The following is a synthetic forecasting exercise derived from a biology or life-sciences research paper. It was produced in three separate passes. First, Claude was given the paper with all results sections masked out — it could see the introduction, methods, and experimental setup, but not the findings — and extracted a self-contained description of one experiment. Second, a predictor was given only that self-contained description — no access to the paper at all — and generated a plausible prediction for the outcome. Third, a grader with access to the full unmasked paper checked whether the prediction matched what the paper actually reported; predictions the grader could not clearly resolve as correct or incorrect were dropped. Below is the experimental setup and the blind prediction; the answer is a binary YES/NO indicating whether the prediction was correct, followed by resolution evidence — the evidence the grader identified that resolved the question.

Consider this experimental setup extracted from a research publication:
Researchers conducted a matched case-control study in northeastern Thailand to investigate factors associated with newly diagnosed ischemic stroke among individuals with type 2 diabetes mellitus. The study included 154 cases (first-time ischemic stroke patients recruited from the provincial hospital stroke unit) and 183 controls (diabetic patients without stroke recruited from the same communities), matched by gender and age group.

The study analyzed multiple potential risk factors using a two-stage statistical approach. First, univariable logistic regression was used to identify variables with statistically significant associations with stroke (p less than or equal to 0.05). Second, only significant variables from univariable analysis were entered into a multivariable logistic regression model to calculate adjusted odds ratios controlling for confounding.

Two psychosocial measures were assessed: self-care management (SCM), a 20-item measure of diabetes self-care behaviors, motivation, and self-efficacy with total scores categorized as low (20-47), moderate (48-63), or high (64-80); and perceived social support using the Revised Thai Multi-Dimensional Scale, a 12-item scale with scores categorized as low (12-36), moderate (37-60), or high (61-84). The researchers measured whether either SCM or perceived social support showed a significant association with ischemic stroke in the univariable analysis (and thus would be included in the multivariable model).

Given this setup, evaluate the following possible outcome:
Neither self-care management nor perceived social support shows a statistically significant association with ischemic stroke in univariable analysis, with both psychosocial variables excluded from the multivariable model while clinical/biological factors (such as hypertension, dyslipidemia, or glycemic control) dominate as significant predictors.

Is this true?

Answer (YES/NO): NO